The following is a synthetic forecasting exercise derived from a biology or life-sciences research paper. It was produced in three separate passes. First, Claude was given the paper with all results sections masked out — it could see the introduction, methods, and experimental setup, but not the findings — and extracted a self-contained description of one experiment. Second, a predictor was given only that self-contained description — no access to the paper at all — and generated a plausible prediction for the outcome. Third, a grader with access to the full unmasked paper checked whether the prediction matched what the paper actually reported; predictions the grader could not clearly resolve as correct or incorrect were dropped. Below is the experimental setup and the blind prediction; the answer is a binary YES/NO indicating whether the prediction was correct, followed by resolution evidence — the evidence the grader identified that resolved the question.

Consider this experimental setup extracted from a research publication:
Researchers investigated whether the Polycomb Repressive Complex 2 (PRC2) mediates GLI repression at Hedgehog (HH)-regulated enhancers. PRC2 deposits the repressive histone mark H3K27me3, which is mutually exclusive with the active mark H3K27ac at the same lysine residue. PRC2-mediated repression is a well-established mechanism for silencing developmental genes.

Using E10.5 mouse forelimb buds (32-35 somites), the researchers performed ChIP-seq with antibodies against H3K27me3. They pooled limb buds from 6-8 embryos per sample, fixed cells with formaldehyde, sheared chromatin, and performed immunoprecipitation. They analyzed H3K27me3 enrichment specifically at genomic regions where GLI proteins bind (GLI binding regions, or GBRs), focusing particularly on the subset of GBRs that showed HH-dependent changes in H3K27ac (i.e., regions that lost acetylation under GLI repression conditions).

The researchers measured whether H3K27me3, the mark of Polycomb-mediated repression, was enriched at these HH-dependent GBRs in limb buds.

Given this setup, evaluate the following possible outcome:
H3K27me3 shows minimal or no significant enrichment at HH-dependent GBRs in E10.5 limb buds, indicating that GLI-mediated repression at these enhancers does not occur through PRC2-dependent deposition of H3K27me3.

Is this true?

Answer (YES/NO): YES